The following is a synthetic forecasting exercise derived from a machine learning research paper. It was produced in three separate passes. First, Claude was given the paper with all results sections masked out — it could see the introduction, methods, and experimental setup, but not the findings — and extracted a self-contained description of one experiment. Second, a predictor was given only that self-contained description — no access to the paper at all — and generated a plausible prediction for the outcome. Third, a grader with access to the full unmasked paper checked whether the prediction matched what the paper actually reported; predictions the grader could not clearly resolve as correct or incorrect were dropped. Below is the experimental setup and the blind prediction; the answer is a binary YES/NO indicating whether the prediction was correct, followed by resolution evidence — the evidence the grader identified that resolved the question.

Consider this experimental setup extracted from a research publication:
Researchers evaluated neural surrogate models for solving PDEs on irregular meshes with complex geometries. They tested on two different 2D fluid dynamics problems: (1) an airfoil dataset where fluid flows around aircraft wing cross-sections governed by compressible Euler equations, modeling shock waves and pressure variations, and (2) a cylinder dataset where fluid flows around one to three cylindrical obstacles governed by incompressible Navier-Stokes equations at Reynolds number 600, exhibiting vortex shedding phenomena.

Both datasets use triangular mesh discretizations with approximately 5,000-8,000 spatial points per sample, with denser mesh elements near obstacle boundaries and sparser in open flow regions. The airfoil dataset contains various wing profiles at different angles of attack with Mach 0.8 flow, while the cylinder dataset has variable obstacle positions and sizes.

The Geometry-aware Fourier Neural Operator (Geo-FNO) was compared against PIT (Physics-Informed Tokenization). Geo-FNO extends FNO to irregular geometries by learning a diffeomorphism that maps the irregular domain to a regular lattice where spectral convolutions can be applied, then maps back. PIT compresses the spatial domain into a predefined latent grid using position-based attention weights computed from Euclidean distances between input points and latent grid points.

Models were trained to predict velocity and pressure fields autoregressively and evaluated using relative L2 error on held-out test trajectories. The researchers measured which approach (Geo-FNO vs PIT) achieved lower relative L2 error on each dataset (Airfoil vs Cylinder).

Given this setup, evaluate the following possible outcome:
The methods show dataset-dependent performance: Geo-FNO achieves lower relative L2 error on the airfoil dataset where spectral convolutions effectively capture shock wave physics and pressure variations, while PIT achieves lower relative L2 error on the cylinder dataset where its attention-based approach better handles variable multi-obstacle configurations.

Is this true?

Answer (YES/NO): NO